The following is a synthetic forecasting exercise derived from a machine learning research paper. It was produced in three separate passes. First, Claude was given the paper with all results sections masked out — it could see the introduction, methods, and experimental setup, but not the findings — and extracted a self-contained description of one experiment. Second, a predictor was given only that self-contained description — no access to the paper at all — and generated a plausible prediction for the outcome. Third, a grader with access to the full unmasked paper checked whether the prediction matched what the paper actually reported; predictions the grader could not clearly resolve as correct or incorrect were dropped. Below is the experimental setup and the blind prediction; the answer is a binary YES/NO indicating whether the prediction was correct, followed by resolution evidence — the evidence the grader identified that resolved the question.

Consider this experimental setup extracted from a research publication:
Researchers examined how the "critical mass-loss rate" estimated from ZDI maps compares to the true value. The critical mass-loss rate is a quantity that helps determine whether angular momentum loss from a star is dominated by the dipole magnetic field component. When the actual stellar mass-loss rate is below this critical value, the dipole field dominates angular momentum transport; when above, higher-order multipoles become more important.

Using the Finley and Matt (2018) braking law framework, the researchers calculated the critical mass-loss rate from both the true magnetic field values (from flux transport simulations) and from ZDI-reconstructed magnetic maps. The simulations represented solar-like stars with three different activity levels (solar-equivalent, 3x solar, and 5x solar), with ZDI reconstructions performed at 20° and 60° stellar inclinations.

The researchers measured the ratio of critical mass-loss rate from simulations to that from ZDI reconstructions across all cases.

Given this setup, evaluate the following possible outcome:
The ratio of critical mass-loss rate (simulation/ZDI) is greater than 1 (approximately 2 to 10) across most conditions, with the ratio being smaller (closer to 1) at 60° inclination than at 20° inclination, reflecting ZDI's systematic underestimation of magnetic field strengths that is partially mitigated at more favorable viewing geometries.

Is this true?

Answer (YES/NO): NO